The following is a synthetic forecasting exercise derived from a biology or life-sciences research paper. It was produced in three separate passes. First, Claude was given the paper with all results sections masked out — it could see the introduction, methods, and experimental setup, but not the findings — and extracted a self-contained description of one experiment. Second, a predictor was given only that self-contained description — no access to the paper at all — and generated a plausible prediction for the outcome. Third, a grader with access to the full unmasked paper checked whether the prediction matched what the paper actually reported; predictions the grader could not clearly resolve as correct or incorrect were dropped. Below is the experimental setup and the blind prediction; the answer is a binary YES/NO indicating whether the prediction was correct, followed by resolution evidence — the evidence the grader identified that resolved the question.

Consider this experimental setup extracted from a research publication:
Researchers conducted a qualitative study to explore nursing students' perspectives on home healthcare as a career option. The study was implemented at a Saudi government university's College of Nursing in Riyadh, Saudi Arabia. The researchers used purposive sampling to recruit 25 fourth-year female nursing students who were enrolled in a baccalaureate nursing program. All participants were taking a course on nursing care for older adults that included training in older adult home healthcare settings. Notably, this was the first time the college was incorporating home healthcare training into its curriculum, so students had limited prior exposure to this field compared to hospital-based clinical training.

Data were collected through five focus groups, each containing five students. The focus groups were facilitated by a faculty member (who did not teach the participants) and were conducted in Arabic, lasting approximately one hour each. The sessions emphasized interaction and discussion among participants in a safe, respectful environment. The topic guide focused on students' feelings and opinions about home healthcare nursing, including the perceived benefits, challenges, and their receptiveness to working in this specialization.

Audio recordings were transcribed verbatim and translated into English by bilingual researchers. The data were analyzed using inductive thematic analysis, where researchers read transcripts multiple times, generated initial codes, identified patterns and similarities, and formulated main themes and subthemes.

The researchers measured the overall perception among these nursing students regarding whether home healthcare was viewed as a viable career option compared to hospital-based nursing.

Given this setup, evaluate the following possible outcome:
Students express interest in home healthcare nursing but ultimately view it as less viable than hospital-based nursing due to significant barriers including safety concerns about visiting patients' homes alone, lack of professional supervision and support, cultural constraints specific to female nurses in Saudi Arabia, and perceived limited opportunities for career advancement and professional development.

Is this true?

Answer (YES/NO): NO